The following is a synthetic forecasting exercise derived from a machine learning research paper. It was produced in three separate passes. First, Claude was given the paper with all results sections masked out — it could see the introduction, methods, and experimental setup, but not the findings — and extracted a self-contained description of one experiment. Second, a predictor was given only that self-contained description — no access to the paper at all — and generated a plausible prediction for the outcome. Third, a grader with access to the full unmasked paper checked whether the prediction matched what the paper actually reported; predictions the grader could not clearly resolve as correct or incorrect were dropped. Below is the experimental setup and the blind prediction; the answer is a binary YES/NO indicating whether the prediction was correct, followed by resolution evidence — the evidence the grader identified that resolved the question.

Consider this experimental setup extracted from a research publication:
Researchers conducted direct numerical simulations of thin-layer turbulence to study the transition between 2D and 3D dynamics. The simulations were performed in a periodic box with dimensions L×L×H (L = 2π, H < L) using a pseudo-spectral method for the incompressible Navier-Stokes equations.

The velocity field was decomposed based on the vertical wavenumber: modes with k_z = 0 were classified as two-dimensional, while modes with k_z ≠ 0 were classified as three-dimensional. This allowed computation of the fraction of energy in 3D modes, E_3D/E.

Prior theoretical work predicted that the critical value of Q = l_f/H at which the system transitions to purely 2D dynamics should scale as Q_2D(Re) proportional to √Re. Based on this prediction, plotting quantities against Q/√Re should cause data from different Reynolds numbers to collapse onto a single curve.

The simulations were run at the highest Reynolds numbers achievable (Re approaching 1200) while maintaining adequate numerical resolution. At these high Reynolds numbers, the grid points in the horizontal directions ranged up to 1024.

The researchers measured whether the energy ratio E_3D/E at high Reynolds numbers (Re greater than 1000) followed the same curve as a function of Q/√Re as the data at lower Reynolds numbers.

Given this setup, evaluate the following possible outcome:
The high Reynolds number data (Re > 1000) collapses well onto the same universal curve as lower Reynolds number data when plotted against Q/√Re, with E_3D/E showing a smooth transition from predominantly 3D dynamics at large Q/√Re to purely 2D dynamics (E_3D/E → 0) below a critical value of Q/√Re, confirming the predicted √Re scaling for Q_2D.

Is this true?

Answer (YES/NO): NO